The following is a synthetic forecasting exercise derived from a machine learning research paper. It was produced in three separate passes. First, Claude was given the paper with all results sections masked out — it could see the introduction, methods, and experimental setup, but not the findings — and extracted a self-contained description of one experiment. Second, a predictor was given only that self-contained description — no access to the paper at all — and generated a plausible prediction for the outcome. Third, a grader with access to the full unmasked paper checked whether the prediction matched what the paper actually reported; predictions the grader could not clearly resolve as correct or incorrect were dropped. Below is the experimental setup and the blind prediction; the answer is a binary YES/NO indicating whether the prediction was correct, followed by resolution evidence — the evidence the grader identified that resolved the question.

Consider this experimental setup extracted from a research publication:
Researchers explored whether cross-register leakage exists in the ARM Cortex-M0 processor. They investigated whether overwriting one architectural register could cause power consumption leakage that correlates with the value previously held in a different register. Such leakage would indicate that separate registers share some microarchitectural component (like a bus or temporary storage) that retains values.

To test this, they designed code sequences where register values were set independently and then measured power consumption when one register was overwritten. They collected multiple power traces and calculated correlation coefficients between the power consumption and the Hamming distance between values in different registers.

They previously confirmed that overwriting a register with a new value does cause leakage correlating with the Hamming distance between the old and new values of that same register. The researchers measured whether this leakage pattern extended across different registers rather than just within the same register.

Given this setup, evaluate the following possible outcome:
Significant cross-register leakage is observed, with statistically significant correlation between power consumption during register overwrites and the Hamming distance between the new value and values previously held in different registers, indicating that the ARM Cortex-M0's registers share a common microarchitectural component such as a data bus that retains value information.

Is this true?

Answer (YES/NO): NO